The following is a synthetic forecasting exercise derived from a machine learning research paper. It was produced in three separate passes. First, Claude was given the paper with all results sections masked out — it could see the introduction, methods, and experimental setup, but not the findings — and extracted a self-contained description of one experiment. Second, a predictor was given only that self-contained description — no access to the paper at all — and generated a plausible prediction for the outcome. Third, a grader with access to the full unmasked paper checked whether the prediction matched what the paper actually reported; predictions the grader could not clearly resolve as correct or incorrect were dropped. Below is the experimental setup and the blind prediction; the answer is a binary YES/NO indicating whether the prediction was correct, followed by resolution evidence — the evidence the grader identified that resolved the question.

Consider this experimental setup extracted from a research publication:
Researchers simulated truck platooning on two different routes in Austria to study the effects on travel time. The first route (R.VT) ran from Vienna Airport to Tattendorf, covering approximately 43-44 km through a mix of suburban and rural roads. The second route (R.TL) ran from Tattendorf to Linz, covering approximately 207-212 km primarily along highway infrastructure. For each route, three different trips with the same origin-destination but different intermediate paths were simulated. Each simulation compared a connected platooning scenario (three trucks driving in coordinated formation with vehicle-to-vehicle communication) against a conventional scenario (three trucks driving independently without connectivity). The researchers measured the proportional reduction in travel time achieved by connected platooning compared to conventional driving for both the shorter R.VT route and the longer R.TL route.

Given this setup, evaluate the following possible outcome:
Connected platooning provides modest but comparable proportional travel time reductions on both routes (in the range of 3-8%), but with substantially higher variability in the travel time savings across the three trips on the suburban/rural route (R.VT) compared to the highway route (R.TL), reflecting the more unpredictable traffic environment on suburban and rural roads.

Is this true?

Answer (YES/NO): NO